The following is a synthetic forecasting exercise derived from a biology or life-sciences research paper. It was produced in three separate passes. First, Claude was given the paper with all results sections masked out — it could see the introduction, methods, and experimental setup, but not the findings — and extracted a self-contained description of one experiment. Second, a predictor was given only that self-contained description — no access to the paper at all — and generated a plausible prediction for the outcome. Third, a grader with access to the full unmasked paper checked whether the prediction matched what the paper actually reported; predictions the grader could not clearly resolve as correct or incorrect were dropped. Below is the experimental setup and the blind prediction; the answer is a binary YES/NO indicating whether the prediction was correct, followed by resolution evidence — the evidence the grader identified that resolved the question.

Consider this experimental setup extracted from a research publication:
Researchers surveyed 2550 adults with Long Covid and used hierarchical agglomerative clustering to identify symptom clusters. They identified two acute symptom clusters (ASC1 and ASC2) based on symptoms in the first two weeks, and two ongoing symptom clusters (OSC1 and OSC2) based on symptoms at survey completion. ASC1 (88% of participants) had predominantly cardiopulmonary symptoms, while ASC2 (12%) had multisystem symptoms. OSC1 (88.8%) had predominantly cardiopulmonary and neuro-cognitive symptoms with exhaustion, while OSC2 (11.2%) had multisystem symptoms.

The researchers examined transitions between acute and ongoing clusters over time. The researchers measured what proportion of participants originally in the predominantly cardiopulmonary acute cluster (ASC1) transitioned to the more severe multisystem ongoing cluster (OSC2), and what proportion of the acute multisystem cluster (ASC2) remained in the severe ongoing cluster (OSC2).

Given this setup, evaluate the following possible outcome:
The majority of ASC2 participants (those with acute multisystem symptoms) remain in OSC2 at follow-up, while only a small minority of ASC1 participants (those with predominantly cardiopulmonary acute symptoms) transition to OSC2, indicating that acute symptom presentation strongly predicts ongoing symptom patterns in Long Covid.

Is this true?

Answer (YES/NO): NO